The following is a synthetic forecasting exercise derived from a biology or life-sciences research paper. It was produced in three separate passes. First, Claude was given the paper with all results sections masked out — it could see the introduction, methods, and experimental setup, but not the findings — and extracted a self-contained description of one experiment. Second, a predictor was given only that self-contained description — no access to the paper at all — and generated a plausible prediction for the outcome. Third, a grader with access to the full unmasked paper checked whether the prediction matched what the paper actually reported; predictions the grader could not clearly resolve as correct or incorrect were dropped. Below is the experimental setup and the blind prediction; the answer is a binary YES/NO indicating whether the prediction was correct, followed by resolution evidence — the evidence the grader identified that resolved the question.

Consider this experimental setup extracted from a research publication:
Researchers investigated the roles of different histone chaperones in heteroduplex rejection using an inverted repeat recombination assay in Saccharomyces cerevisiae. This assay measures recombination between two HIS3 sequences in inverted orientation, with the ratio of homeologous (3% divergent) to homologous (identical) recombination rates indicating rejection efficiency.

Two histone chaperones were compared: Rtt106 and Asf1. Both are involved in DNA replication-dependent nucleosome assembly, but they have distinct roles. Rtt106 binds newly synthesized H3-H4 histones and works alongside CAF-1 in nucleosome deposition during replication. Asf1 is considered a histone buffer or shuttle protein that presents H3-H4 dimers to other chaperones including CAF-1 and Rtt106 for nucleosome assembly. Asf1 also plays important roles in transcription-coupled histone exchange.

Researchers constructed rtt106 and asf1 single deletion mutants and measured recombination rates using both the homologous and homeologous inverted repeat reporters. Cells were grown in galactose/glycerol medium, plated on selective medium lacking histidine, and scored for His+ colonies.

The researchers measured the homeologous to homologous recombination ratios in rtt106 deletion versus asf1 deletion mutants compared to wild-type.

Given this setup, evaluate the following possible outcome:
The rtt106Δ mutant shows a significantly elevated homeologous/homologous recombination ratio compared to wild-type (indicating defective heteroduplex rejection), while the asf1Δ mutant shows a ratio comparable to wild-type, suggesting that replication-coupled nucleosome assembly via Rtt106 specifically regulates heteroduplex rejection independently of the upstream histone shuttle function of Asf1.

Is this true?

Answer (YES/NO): NO